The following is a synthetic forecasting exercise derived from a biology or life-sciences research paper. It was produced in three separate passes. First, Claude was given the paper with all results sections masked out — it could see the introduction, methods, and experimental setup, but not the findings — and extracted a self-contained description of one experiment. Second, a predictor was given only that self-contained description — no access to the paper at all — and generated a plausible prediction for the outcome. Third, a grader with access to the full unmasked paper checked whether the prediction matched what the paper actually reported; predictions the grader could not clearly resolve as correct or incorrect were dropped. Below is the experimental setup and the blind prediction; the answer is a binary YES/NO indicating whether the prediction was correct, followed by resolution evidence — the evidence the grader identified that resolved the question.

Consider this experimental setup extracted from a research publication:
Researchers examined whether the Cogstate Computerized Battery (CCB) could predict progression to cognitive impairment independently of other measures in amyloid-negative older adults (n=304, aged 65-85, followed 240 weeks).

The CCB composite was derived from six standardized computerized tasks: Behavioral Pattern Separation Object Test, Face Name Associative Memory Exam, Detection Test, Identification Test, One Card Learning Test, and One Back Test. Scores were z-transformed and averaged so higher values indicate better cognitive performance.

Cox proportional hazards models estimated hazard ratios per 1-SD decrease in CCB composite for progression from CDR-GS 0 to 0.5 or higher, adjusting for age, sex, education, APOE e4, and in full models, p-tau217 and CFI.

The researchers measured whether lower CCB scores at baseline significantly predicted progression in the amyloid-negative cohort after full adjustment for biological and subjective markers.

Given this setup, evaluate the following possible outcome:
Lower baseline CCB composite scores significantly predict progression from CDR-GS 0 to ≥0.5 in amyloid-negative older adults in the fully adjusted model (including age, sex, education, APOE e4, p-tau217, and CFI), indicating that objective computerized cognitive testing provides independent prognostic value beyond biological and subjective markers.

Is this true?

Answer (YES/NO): YES